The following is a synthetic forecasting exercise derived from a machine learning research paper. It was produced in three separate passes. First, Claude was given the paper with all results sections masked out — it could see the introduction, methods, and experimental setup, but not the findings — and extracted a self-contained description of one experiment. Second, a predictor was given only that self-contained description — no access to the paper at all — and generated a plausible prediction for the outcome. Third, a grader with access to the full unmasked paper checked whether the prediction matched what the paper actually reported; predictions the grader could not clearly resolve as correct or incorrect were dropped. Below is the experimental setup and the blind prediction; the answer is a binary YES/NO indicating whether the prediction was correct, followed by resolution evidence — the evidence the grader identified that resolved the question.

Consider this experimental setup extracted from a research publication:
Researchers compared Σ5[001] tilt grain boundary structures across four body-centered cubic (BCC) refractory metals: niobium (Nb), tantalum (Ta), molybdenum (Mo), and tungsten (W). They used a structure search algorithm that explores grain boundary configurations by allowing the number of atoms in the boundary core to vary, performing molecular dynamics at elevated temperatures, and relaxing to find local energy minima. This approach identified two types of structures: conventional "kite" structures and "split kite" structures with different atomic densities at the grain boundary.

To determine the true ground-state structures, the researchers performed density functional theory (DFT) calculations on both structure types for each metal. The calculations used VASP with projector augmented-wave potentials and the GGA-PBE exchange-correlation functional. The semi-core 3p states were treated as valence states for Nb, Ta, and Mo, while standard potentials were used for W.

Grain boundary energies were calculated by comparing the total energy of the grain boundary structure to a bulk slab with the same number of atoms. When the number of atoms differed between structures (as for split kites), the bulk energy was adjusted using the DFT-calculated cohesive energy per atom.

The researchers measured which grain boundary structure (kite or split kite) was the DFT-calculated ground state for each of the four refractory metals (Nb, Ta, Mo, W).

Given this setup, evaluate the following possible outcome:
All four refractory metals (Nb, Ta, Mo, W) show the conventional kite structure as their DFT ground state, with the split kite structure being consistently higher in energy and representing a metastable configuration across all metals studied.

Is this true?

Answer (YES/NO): NO